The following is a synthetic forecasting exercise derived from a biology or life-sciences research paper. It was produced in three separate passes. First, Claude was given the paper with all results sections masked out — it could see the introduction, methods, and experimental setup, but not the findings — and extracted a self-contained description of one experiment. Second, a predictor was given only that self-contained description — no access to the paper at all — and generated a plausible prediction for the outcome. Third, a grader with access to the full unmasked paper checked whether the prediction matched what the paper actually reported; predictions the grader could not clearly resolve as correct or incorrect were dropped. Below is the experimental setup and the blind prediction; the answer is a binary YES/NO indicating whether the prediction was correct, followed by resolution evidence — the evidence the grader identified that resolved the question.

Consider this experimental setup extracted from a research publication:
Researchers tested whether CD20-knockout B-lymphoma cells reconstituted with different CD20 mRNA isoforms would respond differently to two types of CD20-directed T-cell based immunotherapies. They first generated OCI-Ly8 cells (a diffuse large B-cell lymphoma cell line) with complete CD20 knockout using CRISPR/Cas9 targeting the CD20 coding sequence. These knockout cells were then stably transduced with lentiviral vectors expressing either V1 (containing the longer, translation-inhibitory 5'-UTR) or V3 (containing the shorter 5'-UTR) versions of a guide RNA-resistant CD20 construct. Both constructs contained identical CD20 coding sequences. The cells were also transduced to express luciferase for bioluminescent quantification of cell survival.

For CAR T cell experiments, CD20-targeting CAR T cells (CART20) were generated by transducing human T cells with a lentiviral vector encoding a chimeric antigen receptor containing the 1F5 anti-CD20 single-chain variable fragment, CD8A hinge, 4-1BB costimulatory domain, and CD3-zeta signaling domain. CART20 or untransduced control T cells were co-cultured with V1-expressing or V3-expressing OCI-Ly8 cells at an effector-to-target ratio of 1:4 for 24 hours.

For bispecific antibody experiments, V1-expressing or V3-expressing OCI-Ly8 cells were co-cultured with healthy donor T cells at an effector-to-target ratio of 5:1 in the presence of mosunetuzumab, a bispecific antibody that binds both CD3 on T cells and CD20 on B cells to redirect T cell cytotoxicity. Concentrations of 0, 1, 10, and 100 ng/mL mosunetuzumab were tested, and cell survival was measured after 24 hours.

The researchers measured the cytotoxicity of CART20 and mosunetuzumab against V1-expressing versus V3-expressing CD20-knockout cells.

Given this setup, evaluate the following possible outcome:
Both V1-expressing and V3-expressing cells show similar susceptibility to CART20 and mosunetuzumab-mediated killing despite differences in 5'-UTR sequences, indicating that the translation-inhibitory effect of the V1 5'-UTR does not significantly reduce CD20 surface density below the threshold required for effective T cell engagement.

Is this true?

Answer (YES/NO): NO